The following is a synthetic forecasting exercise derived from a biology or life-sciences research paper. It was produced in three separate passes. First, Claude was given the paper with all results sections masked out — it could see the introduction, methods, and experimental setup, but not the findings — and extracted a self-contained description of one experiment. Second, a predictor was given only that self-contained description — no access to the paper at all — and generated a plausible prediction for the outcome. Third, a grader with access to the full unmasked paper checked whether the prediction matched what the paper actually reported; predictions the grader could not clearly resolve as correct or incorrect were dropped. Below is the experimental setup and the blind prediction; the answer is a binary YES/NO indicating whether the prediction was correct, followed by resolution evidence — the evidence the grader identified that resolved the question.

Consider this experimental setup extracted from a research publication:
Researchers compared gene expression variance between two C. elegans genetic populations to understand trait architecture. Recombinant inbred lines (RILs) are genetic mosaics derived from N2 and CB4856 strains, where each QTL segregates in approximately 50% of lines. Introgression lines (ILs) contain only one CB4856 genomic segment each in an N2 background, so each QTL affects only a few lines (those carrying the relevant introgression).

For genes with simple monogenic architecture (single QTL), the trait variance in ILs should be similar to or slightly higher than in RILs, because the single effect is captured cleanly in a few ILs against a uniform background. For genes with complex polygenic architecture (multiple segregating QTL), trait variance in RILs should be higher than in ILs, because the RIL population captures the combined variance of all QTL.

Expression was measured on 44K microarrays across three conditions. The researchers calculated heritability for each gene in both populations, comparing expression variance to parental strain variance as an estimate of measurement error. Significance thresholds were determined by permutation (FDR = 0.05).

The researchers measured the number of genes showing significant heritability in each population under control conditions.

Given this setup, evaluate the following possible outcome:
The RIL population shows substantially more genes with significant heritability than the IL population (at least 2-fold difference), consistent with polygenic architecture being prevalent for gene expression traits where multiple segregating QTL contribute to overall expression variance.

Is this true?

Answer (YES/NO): YES